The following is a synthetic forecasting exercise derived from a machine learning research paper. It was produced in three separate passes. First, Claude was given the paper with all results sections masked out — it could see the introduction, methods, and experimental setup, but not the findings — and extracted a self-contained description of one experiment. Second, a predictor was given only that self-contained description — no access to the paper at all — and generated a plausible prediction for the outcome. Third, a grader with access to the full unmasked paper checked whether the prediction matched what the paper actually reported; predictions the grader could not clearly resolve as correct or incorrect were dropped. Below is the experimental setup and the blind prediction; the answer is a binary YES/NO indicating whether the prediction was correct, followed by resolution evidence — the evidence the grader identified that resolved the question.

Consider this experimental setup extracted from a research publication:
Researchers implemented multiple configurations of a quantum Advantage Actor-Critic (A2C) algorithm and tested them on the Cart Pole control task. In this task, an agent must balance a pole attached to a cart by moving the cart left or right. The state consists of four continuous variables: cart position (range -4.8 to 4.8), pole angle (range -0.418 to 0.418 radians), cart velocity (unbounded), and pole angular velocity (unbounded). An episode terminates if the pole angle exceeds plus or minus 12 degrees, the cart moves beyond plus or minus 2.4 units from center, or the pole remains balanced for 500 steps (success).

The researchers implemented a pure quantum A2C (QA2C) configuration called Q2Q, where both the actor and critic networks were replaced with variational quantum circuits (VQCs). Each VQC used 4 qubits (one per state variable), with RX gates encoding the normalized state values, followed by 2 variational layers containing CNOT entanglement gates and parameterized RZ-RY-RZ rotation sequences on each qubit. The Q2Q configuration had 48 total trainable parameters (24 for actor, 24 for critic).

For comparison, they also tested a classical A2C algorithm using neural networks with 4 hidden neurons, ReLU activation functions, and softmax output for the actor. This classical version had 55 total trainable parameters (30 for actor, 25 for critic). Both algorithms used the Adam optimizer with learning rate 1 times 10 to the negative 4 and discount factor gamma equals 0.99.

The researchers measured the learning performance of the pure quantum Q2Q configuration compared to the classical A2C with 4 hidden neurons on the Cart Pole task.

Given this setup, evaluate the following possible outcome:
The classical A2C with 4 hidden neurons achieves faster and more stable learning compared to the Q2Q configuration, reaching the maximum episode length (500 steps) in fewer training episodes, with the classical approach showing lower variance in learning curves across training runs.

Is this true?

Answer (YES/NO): NO